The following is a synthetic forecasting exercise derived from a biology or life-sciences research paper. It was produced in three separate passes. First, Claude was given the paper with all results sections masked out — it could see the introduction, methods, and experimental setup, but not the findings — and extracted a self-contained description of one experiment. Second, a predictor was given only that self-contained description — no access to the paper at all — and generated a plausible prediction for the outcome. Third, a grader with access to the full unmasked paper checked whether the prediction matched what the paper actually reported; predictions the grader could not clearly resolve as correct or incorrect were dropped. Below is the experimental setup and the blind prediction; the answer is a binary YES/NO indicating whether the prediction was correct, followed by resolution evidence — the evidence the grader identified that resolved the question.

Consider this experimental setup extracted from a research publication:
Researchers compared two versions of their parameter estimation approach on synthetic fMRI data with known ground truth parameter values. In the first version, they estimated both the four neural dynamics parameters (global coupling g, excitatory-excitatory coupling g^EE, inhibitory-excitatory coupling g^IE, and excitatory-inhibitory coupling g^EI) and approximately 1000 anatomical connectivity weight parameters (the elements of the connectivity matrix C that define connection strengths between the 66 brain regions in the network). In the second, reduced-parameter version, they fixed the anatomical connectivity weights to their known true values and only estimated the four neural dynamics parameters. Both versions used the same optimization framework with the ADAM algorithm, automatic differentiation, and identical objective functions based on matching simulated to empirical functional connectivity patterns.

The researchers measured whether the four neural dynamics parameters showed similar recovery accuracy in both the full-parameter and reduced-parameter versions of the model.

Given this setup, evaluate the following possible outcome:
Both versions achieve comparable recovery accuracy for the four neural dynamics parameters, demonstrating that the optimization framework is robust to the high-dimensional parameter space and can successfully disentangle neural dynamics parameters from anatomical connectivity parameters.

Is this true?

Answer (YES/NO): YES